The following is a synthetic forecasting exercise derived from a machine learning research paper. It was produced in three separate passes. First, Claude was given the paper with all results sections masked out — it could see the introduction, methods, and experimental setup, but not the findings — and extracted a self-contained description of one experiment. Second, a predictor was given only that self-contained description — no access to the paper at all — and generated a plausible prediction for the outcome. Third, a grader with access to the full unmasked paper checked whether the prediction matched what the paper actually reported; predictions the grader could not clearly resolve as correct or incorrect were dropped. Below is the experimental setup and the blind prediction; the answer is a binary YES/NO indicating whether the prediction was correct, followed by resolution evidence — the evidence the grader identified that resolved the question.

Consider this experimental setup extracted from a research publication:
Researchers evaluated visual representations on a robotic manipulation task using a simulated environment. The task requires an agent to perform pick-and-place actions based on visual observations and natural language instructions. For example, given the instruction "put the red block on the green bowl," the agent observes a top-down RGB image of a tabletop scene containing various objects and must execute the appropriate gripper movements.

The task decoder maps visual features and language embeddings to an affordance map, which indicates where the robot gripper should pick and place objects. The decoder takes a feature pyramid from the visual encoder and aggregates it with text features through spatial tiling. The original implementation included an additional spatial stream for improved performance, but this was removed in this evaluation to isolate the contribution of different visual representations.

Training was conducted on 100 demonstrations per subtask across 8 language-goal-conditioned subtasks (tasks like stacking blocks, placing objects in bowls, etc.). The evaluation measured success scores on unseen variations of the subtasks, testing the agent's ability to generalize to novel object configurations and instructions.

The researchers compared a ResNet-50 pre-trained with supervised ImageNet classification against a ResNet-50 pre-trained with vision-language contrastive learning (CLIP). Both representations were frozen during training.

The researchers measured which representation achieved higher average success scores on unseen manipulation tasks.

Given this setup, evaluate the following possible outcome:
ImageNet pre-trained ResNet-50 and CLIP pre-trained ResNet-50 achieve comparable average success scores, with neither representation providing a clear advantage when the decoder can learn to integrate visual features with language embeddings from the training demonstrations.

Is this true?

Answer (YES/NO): NO